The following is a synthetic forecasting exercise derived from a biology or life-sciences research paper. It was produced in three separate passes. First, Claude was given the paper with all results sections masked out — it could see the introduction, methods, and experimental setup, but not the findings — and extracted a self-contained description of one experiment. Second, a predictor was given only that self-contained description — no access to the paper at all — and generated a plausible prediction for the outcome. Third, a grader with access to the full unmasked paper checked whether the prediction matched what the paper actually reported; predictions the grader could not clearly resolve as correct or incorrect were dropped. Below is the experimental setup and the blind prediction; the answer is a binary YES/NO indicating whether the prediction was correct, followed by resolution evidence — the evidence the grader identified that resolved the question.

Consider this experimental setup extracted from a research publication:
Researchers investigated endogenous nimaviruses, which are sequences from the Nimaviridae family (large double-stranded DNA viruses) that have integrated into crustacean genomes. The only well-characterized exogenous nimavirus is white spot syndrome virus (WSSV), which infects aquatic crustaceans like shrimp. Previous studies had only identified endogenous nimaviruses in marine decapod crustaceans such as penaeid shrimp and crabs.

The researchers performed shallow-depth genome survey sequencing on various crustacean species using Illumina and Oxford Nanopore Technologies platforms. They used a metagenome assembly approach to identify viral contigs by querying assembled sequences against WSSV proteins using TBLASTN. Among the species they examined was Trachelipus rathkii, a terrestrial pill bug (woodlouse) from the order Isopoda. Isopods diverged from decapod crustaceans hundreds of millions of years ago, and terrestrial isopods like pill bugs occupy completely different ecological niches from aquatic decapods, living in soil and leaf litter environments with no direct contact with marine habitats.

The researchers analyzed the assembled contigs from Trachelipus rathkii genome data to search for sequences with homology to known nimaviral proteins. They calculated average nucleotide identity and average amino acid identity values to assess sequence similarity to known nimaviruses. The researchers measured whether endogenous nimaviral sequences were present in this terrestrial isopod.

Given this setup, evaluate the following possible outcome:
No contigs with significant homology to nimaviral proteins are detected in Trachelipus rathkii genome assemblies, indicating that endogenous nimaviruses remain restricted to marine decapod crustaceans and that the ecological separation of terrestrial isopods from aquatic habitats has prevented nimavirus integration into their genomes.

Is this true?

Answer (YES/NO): NO